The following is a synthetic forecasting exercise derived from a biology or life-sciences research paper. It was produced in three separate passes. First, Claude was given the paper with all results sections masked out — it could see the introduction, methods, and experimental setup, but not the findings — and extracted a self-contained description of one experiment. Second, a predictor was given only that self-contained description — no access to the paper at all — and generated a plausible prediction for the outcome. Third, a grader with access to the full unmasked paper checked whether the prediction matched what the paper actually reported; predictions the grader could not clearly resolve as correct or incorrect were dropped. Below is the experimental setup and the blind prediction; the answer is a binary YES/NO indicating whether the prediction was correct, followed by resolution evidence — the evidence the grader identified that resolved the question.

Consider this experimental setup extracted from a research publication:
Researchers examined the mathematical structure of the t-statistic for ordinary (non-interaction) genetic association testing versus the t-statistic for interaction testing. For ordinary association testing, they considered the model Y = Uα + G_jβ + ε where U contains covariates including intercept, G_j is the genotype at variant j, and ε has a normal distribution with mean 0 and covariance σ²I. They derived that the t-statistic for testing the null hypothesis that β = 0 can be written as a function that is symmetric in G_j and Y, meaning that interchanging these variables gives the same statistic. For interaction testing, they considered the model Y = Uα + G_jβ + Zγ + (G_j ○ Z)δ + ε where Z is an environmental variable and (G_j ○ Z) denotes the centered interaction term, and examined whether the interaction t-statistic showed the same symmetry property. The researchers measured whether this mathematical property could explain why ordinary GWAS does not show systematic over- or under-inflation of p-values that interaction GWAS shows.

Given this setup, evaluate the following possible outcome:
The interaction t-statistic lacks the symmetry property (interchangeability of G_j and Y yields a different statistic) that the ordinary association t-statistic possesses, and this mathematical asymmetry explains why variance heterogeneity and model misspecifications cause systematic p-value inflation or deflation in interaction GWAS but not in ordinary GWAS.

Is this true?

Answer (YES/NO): YES